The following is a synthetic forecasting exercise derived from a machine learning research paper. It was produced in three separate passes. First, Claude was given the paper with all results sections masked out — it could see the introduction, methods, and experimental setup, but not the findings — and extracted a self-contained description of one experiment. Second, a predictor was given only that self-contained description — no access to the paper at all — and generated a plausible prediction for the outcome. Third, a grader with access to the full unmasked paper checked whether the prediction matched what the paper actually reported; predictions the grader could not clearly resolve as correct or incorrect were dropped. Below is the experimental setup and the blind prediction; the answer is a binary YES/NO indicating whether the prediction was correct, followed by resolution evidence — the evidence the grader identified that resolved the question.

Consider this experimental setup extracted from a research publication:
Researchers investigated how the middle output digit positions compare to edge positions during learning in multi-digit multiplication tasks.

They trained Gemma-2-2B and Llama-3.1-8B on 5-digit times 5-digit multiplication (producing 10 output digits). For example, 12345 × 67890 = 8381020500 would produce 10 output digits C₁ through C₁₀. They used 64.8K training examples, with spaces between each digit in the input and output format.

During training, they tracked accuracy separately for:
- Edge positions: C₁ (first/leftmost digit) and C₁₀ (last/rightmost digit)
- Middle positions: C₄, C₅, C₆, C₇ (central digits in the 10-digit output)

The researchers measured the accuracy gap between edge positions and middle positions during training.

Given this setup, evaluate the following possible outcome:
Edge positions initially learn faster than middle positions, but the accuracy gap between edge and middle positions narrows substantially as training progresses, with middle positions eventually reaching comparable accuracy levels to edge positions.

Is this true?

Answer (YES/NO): NO